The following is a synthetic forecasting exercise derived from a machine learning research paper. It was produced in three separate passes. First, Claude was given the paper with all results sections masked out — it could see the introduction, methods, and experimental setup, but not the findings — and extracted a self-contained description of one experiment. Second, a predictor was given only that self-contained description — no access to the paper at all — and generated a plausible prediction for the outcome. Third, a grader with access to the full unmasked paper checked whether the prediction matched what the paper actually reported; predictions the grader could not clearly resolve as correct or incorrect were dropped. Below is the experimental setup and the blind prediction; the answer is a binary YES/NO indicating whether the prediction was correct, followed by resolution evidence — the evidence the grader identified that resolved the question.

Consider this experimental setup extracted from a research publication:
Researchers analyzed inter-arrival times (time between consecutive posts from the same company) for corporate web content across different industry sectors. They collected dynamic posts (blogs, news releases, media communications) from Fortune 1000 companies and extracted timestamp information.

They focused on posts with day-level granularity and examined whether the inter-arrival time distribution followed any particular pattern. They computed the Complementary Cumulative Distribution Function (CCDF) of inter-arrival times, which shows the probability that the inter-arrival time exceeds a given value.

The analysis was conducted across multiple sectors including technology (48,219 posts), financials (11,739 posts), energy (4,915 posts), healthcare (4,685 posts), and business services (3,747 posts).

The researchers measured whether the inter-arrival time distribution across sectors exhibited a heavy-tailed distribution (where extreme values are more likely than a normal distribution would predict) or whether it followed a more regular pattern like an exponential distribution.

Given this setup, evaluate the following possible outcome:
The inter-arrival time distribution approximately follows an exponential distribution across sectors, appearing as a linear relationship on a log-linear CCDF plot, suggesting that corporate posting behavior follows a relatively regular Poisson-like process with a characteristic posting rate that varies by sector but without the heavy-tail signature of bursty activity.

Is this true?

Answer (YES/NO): NO